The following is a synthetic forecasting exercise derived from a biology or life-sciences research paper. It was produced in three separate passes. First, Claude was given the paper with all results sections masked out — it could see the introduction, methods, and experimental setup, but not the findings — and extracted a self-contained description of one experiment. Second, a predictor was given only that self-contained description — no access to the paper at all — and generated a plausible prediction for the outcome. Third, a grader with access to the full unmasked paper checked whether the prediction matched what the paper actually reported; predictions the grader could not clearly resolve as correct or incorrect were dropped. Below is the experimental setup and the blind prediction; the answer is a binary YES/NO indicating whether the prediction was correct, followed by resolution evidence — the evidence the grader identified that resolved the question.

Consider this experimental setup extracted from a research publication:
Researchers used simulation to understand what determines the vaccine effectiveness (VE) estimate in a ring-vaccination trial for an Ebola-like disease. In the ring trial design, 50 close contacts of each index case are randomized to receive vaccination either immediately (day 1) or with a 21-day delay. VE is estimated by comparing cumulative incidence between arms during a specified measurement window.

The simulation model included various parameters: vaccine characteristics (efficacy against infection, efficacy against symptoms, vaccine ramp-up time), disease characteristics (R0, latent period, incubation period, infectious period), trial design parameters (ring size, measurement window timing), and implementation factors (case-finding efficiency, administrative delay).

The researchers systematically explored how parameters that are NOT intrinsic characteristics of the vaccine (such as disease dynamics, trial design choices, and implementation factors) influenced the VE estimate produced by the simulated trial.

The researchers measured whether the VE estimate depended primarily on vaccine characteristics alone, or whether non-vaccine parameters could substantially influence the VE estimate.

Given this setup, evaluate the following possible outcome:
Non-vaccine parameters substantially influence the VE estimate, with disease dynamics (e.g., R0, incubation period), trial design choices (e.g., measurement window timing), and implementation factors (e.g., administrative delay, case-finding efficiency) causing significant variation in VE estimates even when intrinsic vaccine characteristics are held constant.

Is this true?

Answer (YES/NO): YES